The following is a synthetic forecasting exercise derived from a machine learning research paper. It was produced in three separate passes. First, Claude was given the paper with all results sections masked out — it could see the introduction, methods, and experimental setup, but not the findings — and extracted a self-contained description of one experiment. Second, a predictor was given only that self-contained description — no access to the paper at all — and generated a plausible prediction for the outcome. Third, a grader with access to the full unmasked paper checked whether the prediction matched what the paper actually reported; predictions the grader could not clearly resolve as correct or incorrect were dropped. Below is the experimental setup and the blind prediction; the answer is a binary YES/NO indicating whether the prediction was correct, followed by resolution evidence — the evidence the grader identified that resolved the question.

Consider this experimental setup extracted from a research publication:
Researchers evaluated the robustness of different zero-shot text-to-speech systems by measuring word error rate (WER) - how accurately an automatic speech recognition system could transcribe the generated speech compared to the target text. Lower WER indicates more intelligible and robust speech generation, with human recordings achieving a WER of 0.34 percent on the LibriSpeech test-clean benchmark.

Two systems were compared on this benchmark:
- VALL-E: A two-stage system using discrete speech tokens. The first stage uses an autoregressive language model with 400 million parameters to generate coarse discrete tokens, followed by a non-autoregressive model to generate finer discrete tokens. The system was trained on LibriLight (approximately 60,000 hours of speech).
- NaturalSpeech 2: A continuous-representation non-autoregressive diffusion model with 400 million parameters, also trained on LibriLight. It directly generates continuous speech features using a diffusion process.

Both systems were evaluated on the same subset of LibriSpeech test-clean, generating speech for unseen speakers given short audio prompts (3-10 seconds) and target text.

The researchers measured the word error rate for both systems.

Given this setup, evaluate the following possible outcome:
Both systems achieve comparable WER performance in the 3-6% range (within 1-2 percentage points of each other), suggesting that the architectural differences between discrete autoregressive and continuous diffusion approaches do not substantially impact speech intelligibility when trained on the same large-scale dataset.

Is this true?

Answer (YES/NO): NO